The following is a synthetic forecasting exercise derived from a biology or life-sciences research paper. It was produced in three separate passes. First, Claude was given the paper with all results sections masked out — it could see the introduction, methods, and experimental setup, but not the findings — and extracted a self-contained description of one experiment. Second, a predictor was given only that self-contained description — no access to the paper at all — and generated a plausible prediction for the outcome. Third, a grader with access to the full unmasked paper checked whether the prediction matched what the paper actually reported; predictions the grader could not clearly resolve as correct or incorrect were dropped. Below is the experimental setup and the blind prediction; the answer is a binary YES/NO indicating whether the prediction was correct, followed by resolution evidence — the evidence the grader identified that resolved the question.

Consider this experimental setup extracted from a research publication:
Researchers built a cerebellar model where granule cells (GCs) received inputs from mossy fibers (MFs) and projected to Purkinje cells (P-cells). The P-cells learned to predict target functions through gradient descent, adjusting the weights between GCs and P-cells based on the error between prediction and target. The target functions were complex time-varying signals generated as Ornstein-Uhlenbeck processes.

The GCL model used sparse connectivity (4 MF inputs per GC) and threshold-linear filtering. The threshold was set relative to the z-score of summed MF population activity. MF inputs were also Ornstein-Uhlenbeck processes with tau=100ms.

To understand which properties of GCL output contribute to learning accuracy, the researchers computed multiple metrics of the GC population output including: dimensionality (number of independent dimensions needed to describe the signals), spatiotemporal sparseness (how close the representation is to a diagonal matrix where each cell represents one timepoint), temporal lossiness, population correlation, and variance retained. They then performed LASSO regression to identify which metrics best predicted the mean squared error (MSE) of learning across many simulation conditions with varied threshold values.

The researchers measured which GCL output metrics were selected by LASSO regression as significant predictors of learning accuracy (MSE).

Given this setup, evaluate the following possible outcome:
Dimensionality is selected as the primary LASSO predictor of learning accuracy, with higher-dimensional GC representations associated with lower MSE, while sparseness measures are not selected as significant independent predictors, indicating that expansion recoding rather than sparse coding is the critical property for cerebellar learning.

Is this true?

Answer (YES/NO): NO